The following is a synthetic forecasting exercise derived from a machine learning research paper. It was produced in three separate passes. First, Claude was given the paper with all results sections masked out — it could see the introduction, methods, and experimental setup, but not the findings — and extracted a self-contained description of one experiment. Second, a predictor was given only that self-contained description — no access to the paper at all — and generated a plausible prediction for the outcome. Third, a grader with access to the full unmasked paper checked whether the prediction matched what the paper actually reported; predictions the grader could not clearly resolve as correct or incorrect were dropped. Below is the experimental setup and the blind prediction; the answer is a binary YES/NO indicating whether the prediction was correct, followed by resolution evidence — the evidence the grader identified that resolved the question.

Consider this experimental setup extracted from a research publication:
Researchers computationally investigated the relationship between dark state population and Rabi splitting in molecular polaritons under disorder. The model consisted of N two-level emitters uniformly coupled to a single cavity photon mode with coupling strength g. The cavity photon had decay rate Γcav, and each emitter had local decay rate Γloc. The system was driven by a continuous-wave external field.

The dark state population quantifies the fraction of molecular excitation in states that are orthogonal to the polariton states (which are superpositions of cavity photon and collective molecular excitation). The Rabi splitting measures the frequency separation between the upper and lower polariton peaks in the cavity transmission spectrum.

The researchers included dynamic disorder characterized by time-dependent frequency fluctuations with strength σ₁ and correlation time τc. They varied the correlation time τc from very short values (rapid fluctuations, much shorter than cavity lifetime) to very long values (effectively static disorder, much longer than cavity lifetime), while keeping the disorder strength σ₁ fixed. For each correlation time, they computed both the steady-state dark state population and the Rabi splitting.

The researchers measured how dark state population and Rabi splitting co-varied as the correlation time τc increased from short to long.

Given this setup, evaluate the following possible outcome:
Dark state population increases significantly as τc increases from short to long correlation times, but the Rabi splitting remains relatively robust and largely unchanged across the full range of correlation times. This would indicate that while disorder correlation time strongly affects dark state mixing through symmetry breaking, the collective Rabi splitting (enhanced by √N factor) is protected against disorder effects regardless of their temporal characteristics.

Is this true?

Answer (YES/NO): NO